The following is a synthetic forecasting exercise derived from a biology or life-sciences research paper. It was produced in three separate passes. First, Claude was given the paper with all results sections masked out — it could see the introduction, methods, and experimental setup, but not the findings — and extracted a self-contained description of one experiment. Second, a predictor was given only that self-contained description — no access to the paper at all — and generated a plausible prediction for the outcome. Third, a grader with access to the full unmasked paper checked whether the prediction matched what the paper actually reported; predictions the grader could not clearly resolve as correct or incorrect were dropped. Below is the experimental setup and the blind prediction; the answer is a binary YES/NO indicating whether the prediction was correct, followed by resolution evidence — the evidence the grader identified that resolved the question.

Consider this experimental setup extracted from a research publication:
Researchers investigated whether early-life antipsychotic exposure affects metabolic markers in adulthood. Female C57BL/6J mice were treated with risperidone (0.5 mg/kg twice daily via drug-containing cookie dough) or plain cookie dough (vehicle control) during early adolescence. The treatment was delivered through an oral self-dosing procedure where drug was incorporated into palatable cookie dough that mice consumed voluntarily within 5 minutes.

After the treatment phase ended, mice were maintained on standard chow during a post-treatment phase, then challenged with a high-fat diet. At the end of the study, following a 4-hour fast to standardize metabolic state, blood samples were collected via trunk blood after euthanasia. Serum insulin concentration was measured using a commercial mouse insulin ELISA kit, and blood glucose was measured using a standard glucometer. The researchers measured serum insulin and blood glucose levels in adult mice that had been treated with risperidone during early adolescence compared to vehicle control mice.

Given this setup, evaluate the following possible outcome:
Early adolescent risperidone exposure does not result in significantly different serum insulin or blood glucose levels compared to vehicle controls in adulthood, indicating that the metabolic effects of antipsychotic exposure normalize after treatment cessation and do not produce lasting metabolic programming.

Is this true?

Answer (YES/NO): YES